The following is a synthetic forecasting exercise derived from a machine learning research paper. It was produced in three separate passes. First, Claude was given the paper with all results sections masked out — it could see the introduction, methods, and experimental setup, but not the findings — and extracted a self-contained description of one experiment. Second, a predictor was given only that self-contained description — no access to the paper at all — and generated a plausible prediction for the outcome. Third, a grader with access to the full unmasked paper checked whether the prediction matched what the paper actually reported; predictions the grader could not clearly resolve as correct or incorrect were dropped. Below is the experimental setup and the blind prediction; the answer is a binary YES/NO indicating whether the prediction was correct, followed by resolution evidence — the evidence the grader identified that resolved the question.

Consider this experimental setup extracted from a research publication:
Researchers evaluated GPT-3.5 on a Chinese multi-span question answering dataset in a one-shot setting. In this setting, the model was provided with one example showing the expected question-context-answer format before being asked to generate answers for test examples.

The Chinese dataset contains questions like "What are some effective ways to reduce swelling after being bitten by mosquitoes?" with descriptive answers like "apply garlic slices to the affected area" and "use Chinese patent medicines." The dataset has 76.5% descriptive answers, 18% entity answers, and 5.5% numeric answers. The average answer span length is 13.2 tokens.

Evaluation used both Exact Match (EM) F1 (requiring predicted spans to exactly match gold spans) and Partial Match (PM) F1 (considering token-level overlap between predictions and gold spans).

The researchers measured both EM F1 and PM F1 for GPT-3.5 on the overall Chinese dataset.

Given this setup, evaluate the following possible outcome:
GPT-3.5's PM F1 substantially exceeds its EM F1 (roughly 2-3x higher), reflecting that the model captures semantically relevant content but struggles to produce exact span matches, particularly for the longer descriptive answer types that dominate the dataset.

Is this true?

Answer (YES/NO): NO